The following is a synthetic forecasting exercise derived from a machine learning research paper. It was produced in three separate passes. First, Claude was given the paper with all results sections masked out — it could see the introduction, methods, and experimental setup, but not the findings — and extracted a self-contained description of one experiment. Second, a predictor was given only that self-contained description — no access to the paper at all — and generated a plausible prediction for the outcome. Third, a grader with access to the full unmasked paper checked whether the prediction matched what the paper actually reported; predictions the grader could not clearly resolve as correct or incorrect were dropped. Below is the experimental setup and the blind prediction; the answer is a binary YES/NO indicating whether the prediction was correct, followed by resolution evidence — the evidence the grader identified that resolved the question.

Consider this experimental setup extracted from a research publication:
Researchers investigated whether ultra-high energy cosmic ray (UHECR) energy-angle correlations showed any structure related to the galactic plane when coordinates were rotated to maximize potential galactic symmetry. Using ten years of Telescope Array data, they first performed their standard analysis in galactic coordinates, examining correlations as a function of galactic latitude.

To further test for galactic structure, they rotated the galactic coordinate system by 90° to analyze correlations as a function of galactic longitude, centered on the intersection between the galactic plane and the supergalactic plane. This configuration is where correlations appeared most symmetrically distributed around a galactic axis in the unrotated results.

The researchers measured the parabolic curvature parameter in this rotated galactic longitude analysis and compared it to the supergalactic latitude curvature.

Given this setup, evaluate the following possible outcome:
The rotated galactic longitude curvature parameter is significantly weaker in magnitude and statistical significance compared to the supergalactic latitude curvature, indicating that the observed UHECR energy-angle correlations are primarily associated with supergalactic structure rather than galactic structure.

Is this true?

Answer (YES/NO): YES